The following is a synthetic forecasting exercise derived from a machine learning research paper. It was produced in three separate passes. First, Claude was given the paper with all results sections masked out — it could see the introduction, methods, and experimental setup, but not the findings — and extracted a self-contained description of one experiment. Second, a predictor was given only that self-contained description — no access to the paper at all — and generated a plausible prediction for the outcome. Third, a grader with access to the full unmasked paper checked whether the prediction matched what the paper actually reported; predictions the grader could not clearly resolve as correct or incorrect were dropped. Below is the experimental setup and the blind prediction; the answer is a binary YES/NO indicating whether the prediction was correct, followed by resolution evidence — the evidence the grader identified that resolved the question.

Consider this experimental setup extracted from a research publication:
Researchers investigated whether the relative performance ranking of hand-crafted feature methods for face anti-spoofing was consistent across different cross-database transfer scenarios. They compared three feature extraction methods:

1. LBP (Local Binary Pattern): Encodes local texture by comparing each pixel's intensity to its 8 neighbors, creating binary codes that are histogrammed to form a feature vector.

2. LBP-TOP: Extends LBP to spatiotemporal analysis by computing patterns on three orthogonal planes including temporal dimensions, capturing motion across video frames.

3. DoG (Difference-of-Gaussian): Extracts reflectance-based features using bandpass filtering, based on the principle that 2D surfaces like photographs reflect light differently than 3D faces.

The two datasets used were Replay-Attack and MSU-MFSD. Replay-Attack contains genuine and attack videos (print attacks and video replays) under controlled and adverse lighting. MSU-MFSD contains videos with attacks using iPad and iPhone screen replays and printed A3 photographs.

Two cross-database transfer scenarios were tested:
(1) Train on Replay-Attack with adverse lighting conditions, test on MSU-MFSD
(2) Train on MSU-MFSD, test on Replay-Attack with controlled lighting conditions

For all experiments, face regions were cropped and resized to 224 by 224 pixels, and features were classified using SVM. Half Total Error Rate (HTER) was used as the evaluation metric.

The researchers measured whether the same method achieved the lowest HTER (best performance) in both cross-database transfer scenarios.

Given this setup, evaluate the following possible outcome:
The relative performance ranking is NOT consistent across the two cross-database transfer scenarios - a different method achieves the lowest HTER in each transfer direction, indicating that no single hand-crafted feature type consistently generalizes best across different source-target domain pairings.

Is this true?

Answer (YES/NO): YES